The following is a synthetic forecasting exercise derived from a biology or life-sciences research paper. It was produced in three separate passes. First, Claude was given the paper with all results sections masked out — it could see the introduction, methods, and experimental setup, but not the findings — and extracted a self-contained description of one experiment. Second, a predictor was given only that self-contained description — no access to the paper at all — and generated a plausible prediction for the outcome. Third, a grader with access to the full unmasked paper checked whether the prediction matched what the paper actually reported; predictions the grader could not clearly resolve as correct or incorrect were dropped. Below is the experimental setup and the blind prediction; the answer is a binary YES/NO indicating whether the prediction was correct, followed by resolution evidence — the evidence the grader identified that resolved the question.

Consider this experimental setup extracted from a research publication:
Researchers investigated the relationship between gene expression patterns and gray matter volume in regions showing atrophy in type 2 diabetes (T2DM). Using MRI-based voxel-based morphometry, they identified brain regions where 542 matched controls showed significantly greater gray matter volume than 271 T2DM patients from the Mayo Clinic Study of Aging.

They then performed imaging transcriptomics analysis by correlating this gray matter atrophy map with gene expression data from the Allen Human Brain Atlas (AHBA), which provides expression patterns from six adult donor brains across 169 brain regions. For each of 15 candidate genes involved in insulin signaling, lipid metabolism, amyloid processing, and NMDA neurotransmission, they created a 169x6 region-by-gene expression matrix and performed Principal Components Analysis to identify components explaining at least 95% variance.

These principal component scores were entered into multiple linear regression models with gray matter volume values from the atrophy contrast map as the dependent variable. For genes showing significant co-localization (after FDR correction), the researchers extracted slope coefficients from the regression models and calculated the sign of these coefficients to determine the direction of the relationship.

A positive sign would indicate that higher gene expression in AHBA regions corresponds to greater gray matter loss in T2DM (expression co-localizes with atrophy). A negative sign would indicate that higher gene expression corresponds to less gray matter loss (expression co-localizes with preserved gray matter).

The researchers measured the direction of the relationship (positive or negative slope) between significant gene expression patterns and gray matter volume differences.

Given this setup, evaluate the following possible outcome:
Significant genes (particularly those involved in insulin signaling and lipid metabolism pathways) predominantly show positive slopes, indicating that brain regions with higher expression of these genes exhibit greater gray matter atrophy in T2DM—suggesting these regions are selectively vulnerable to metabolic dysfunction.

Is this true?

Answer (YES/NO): NO